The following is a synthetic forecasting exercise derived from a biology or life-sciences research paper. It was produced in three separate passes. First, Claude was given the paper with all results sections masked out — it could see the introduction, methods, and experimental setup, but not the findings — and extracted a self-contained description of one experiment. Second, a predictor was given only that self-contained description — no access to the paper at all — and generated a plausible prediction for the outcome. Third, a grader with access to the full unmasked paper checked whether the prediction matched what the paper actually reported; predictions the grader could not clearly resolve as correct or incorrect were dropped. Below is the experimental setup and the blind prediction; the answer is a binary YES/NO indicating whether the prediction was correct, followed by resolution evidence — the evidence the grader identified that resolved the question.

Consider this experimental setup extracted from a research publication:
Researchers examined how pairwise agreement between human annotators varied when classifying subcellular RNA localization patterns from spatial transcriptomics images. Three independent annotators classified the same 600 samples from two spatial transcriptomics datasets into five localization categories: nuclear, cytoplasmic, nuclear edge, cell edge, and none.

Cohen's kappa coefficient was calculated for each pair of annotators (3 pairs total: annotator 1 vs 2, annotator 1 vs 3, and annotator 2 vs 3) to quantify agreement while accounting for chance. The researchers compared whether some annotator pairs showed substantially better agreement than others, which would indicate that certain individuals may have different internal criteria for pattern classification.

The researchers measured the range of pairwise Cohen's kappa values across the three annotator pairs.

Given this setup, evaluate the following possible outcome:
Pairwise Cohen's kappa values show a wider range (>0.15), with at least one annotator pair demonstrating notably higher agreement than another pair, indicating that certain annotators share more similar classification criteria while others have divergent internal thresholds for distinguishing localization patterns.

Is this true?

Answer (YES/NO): NO